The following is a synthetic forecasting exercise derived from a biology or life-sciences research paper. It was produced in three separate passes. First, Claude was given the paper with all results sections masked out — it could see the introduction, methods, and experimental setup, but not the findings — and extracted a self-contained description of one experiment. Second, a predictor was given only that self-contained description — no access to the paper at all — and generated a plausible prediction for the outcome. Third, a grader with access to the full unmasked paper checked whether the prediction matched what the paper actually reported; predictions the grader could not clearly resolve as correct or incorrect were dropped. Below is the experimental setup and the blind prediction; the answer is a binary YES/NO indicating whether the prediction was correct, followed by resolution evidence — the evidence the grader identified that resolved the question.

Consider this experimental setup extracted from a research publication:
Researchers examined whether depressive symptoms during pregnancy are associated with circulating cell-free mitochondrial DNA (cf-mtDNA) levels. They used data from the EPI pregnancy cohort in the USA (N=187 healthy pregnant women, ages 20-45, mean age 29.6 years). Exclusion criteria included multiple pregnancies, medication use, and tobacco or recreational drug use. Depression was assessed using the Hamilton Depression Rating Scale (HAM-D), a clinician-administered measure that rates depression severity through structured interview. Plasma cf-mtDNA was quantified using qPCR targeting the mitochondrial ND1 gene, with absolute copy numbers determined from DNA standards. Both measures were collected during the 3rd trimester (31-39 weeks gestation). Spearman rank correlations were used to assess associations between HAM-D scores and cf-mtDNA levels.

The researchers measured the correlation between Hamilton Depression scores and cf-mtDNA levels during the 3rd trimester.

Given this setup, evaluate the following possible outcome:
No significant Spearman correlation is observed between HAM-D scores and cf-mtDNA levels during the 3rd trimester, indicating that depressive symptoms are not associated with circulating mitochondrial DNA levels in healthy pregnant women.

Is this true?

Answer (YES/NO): YES